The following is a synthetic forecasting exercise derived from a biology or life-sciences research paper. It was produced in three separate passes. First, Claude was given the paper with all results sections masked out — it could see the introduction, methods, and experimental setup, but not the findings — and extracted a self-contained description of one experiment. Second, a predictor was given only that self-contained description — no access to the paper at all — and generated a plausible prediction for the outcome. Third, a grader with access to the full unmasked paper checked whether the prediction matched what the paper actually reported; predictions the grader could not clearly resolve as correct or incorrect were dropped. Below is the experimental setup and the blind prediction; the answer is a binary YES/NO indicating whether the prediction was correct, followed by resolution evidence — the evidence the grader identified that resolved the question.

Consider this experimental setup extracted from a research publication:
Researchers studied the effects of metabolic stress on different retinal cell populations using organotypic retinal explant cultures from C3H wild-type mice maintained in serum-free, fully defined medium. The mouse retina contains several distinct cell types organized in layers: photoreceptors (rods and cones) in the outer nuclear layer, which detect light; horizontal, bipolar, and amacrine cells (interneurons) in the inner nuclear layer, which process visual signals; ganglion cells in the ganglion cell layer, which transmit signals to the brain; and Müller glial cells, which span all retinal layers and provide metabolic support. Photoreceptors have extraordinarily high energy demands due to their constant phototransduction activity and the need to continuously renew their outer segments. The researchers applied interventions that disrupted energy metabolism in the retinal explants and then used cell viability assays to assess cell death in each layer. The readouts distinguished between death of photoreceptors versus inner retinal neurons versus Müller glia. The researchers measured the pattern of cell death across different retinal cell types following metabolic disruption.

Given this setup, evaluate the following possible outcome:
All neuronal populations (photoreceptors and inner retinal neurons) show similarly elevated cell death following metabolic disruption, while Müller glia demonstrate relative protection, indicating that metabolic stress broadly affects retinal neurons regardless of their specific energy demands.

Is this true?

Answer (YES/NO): NO